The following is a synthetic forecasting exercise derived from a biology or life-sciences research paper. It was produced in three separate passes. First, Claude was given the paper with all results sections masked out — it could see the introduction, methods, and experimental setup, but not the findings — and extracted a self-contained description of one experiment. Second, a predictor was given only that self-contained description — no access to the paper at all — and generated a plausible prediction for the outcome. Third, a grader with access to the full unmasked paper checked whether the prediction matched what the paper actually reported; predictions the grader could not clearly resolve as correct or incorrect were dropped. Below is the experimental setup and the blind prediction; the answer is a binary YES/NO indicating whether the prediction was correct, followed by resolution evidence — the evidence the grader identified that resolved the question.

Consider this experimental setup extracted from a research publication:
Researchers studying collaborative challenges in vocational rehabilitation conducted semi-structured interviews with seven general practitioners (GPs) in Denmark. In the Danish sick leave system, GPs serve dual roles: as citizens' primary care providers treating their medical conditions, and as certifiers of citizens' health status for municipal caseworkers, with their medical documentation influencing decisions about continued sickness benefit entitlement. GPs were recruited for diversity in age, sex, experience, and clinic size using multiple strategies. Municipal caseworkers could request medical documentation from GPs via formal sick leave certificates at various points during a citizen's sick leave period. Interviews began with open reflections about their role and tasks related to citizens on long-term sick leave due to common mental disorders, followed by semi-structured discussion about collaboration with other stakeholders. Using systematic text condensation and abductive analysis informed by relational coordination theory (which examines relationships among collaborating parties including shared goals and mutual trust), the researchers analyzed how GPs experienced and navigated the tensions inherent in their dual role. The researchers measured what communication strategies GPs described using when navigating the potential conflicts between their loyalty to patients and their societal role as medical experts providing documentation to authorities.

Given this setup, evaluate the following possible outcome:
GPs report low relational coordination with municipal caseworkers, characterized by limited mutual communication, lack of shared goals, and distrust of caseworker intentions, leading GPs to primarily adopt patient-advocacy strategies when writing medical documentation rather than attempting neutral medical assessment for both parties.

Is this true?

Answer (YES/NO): NO